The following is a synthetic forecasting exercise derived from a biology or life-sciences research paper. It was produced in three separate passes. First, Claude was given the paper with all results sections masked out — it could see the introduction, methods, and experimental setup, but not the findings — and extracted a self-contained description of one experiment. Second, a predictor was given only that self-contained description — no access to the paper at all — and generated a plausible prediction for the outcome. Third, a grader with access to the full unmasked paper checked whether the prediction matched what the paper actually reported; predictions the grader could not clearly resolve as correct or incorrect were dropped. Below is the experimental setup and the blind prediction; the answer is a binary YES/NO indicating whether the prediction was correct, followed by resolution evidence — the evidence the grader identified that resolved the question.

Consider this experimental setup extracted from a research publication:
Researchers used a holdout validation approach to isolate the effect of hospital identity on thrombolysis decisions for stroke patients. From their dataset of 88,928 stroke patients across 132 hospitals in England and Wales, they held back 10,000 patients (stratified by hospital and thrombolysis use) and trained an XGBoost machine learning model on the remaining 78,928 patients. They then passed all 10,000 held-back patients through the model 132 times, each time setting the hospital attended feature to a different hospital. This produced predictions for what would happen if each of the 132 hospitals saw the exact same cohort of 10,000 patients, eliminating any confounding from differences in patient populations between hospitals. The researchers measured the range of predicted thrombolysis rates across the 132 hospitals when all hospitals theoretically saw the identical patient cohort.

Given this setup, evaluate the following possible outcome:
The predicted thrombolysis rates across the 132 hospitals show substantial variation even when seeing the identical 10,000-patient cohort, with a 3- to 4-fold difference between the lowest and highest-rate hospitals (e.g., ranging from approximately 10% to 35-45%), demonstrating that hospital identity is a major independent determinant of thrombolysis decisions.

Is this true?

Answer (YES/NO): NO